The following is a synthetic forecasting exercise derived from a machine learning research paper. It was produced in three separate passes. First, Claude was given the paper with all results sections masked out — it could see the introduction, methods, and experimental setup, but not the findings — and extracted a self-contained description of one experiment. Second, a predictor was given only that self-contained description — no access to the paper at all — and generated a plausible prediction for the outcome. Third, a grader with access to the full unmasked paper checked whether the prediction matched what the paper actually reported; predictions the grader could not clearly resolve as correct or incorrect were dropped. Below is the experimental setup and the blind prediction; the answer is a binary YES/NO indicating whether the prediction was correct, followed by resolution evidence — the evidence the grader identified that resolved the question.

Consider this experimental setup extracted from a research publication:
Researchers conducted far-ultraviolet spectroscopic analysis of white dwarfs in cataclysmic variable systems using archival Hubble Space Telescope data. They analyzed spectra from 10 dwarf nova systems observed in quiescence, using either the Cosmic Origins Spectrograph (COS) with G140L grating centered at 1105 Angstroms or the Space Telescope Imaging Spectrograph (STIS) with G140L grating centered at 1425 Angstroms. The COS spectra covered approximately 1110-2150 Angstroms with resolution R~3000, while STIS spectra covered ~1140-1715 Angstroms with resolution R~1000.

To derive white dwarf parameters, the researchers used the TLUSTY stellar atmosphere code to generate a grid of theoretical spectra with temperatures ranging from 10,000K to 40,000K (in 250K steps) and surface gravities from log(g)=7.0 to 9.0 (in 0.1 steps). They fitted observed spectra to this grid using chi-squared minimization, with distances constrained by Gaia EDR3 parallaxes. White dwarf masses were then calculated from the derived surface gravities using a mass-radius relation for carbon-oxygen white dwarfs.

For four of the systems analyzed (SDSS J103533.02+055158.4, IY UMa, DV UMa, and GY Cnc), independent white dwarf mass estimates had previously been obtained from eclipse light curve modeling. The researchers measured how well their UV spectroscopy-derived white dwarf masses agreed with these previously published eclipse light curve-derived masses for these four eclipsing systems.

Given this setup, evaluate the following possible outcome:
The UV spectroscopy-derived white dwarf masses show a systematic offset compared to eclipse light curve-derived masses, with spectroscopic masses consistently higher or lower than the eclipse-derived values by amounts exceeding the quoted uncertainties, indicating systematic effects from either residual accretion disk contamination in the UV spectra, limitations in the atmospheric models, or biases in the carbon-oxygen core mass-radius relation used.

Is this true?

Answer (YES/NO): NO